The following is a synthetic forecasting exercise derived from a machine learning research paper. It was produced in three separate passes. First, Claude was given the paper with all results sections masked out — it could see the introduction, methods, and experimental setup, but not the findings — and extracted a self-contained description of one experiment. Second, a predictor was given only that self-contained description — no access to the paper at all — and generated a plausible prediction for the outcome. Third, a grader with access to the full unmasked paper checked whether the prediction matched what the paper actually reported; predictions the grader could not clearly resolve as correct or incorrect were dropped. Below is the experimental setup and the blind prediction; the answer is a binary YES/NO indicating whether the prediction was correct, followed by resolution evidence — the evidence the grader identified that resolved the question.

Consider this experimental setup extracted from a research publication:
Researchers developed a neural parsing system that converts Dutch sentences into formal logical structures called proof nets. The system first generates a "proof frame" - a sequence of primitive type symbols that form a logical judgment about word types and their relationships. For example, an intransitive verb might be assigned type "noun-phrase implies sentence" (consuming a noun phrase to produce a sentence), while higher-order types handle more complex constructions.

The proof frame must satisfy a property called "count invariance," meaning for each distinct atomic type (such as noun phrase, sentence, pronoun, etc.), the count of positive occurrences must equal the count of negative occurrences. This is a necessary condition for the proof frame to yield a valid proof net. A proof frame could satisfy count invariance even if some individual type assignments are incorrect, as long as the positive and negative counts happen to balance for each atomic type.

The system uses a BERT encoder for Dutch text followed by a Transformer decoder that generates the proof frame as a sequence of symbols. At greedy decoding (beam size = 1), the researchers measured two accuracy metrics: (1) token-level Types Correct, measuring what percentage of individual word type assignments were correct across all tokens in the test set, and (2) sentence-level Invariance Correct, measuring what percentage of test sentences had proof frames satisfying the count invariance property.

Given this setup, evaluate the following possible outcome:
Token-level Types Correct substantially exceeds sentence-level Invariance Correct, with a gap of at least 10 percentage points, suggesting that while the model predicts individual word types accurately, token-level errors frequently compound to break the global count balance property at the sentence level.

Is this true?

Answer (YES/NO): NO